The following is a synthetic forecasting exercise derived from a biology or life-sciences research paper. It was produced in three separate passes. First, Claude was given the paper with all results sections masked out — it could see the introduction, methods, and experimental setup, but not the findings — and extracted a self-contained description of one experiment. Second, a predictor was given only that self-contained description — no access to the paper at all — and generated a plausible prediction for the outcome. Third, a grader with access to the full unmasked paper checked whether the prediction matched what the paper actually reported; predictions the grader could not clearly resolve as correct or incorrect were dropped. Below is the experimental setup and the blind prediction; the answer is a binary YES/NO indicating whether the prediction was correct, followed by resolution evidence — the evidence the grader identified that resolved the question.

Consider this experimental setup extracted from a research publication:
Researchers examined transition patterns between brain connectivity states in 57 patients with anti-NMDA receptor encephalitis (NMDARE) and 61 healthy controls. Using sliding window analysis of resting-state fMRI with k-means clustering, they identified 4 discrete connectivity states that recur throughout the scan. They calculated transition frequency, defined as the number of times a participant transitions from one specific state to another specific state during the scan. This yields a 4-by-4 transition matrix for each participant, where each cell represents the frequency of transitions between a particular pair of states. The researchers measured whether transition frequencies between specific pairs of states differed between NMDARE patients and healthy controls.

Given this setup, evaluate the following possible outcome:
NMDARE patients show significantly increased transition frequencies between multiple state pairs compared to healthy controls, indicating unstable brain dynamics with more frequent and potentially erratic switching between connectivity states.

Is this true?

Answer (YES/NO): YES